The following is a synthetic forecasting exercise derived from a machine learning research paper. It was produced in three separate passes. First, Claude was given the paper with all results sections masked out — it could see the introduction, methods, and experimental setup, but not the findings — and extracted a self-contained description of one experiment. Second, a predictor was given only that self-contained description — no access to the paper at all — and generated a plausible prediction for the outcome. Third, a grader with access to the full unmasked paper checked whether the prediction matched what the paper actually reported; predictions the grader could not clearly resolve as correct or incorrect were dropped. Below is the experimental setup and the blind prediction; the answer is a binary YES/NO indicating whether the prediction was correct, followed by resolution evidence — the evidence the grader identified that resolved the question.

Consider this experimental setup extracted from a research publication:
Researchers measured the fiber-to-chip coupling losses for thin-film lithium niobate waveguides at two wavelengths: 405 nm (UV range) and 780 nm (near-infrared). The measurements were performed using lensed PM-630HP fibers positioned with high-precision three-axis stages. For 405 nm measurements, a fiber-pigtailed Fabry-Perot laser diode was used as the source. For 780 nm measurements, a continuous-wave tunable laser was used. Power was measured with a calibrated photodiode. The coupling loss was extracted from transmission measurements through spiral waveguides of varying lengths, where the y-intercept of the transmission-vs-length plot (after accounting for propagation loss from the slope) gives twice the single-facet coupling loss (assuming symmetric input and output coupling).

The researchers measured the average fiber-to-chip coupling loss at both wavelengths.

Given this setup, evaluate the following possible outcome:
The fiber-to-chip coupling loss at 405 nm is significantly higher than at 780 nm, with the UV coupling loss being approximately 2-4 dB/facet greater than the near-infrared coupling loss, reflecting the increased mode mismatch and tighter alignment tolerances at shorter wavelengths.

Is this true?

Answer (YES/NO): NO